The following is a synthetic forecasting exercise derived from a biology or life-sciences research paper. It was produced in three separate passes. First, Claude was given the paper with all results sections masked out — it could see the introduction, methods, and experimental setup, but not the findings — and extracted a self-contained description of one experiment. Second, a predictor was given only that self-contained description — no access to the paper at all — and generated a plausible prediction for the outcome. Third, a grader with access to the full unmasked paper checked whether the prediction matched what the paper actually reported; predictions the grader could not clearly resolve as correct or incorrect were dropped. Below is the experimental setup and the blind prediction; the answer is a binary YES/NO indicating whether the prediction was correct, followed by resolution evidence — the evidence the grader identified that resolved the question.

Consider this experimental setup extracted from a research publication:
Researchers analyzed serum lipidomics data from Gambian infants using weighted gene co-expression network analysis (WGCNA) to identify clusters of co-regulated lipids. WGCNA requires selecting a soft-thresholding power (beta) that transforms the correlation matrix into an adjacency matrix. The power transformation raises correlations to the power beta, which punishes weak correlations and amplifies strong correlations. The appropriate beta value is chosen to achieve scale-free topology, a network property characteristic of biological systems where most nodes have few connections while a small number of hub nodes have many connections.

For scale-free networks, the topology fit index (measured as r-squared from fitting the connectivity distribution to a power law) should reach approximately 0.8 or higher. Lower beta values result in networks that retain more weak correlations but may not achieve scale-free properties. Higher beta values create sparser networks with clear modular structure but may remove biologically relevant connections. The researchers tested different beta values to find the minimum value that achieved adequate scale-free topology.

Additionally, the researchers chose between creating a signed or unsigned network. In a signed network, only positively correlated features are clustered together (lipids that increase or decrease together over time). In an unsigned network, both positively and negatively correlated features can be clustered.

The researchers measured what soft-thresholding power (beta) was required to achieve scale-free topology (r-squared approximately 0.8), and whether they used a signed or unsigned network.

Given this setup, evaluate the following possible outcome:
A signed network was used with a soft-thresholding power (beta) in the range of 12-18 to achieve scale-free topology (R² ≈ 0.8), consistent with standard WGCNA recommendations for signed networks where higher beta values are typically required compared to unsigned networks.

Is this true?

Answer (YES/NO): YES